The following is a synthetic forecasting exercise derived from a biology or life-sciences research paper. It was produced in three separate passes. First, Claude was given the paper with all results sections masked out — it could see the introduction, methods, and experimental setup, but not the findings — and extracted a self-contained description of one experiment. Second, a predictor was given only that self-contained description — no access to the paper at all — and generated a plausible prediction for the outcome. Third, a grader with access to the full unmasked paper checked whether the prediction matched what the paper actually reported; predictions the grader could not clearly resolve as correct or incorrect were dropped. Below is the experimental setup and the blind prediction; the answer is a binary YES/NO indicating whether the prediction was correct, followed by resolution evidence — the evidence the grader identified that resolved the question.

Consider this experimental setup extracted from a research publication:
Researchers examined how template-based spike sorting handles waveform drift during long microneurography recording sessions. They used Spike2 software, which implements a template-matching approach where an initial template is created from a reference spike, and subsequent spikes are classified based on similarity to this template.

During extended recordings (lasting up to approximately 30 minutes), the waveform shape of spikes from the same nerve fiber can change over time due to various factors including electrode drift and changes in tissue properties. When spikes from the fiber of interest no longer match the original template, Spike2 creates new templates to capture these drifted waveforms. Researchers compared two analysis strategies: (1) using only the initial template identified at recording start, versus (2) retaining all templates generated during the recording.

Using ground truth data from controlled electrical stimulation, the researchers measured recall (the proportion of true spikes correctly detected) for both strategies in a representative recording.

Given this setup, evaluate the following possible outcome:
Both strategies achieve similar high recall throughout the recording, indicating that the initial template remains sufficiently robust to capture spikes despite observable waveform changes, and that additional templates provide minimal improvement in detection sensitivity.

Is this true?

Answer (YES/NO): NO